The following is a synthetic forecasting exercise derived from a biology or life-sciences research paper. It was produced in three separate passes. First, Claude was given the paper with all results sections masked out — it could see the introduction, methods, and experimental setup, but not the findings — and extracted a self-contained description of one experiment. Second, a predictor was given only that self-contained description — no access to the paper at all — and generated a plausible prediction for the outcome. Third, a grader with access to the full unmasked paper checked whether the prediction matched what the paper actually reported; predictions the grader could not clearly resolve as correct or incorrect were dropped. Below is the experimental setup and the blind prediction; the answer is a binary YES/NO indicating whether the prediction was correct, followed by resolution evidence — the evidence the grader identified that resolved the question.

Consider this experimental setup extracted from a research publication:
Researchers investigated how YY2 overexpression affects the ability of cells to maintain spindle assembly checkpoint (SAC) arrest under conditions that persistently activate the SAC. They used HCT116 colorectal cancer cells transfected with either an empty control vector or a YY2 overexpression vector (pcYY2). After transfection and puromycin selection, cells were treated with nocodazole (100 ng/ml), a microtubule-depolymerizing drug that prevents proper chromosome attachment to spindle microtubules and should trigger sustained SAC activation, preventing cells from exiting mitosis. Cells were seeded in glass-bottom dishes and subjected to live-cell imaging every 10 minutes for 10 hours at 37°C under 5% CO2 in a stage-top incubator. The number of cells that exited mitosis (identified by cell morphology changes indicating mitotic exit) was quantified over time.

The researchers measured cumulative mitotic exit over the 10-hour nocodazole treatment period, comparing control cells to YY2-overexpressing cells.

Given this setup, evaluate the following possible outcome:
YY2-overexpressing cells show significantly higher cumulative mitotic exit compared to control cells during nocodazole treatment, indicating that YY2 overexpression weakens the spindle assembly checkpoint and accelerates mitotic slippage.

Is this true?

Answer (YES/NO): NO